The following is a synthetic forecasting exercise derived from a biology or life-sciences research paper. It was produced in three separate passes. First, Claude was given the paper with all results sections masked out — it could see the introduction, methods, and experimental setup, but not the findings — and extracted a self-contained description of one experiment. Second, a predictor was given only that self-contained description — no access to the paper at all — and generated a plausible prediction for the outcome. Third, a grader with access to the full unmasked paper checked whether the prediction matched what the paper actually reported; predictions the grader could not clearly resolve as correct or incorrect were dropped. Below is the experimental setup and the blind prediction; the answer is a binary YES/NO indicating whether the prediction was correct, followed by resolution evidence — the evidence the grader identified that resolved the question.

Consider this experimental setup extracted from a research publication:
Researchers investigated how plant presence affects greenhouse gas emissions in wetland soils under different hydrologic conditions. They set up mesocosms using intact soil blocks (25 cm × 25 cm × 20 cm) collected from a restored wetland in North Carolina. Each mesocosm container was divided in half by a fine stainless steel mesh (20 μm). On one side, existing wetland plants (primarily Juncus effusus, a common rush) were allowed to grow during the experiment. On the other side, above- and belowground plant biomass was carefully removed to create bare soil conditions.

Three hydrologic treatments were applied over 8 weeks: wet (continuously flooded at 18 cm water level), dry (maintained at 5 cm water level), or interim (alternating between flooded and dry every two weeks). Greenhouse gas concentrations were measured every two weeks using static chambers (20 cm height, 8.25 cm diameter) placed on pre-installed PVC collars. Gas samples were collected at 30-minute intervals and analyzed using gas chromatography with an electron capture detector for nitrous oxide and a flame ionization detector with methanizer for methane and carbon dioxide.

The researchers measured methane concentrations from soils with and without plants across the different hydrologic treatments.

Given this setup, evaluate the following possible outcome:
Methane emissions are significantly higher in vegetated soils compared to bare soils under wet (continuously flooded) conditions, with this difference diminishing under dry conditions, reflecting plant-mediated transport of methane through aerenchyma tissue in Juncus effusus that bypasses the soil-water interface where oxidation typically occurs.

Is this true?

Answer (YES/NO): NO